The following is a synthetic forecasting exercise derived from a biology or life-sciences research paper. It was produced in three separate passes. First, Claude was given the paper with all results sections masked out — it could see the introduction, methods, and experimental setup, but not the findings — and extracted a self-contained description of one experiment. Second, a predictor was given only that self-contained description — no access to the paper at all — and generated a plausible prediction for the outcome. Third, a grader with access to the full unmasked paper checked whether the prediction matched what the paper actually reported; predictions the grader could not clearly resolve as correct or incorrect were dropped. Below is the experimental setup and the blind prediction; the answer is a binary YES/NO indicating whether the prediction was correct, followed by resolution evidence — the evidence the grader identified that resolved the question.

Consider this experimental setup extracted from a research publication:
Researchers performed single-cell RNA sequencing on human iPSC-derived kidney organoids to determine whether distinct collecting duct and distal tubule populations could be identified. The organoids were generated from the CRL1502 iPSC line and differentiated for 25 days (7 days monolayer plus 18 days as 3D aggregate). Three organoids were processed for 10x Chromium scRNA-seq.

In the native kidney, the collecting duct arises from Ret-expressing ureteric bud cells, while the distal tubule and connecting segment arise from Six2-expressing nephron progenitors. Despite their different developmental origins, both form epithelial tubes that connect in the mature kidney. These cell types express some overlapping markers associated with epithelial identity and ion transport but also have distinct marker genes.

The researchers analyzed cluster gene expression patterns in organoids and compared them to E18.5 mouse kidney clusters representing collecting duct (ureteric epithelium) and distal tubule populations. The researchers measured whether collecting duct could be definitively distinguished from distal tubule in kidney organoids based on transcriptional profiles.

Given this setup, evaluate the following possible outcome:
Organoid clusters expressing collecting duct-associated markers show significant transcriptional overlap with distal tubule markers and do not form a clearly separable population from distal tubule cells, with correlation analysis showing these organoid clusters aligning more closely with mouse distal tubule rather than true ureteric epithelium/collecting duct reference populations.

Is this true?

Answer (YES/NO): YES